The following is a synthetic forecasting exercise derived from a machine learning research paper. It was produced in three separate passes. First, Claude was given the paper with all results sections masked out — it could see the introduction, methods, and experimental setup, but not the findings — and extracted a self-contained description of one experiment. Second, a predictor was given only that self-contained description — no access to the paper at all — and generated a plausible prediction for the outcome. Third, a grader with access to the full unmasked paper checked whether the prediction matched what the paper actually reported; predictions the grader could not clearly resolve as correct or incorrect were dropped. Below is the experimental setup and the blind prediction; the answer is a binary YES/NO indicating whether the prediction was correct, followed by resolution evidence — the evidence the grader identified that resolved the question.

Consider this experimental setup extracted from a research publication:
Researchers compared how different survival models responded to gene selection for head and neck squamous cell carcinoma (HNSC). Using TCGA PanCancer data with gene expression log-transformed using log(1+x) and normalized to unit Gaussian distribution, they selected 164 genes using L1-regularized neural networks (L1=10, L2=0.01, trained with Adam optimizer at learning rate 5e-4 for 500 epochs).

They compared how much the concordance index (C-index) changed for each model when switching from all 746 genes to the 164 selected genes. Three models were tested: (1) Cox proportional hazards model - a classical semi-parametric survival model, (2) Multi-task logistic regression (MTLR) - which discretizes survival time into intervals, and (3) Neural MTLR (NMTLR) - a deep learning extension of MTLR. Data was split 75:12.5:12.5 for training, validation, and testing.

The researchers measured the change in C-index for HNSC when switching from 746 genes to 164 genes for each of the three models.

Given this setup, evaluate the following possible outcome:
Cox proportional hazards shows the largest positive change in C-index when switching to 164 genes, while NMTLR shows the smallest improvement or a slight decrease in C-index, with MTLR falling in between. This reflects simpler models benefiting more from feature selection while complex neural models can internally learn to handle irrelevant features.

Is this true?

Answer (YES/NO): NO